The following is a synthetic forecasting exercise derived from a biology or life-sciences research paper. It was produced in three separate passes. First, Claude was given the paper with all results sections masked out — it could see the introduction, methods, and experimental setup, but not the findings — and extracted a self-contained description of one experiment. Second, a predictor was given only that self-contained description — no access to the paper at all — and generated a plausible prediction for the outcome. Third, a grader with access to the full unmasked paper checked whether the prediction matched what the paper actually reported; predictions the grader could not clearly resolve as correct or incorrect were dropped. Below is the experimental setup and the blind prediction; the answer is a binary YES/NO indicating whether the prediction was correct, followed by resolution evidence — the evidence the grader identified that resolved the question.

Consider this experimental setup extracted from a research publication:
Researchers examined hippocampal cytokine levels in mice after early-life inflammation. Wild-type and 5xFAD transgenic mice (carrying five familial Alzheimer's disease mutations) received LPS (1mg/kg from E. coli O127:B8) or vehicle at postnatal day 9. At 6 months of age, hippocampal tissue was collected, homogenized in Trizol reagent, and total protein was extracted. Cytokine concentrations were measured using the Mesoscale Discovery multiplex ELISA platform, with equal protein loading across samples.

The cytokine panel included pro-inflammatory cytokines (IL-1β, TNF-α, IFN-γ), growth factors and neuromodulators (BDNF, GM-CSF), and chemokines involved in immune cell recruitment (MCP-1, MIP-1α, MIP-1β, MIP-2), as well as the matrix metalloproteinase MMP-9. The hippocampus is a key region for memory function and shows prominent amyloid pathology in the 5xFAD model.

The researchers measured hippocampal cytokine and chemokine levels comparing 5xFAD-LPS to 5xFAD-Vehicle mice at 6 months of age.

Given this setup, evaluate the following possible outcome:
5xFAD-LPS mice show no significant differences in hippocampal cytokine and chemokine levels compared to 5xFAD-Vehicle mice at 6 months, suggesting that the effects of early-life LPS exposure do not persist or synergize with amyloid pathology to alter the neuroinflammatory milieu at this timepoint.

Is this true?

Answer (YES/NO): NO